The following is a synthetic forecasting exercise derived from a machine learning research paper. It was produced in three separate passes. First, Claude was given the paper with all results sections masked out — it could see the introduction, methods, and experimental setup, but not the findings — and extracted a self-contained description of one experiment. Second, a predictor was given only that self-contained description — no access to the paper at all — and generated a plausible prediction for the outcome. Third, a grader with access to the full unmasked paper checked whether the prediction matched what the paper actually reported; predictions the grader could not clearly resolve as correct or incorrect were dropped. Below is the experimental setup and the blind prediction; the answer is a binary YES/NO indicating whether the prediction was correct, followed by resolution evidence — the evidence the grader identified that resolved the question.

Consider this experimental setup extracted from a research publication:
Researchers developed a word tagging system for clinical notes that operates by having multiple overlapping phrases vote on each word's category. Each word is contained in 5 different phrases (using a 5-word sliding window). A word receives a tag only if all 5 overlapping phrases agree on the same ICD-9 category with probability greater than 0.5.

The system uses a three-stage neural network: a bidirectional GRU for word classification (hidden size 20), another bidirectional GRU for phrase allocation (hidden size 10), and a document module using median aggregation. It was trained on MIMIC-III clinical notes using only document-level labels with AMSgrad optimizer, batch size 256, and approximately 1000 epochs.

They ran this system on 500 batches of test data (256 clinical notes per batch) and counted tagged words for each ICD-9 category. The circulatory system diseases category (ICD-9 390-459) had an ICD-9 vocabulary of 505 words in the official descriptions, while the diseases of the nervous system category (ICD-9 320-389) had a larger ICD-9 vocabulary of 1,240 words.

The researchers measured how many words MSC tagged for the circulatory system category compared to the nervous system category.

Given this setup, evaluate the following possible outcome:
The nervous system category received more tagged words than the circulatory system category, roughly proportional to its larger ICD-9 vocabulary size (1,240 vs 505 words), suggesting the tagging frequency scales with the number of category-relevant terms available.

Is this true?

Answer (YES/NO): NO